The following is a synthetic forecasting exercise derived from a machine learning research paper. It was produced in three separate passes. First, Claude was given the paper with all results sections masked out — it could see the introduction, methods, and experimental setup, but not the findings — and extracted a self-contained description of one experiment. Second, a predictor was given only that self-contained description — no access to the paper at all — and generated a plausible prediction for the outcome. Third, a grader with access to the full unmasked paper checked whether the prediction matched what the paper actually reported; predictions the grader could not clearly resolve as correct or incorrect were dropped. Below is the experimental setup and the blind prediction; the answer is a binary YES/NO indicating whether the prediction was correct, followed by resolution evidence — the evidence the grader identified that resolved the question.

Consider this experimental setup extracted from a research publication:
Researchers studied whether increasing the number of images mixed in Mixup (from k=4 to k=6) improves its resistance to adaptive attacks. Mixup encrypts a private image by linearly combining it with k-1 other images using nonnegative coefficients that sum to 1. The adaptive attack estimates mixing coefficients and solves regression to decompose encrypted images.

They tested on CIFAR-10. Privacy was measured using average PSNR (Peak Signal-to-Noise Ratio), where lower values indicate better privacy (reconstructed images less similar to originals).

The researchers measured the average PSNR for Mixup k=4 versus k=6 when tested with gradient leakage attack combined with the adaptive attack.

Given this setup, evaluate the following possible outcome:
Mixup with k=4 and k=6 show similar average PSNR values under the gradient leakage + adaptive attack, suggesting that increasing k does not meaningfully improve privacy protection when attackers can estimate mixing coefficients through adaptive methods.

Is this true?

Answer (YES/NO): YES